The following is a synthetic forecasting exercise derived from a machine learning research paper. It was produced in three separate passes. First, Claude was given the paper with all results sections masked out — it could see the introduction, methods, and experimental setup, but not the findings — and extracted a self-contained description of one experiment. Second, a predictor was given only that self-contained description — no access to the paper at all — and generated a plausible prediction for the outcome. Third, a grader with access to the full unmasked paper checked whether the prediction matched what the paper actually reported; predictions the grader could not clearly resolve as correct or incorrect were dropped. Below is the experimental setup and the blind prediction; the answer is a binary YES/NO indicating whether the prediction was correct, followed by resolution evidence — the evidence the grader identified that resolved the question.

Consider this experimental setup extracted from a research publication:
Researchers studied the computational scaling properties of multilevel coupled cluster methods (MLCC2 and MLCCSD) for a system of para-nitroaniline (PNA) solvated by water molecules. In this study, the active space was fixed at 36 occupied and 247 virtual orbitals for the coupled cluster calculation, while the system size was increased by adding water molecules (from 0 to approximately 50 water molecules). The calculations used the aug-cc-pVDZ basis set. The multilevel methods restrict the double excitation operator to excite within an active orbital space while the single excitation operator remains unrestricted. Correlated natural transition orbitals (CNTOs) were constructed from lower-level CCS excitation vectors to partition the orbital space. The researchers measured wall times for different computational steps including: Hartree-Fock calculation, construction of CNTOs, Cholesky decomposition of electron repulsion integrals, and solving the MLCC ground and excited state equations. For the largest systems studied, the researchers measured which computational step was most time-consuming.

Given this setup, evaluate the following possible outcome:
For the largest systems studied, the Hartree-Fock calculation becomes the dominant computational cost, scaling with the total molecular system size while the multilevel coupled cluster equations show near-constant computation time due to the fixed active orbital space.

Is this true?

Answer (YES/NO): NO